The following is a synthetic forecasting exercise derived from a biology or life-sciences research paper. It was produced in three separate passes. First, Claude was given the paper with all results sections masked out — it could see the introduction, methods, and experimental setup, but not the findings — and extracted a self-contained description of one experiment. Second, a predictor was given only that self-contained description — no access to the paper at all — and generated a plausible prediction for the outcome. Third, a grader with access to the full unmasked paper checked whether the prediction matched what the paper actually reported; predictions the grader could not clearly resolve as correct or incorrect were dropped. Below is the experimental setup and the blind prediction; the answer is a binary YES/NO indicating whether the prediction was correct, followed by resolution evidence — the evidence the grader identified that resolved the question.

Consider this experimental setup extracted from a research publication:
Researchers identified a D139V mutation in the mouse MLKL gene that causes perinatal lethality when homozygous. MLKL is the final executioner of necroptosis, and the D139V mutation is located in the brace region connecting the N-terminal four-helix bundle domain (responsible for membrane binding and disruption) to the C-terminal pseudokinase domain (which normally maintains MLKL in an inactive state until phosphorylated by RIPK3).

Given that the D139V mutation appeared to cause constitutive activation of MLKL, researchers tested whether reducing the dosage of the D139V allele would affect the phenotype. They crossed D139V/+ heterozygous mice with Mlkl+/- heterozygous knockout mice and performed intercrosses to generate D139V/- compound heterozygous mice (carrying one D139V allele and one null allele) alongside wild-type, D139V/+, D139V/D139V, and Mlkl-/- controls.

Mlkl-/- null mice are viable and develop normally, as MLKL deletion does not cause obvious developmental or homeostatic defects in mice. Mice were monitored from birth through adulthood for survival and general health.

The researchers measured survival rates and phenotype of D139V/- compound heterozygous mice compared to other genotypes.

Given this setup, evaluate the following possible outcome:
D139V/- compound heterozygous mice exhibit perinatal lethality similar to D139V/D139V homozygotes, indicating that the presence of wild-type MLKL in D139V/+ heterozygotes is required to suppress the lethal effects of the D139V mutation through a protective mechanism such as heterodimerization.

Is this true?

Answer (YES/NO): NO